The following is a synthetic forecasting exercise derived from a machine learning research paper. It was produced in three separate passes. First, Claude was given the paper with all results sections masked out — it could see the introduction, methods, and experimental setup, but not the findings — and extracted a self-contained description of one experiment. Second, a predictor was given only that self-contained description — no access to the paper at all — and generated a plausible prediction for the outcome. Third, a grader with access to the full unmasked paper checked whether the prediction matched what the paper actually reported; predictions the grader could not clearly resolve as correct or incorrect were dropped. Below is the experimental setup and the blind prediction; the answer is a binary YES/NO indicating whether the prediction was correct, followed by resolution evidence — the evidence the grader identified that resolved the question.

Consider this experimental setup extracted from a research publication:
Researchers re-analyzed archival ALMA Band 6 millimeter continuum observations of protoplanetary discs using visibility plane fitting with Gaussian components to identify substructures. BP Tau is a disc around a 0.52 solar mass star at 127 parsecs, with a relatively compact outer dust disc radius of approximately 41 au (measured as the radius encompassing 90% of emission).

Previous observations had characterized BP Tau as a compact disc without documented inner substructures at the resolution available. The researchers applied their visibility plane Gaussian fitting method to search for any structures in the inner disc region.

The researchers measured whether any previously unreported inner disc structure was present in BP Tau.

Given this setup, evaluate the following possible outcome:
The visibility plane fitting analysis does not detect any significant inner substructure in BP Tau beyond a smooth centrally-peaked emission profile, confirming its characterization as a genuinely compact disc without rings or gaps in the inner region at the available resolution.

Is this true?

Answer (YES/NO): NO